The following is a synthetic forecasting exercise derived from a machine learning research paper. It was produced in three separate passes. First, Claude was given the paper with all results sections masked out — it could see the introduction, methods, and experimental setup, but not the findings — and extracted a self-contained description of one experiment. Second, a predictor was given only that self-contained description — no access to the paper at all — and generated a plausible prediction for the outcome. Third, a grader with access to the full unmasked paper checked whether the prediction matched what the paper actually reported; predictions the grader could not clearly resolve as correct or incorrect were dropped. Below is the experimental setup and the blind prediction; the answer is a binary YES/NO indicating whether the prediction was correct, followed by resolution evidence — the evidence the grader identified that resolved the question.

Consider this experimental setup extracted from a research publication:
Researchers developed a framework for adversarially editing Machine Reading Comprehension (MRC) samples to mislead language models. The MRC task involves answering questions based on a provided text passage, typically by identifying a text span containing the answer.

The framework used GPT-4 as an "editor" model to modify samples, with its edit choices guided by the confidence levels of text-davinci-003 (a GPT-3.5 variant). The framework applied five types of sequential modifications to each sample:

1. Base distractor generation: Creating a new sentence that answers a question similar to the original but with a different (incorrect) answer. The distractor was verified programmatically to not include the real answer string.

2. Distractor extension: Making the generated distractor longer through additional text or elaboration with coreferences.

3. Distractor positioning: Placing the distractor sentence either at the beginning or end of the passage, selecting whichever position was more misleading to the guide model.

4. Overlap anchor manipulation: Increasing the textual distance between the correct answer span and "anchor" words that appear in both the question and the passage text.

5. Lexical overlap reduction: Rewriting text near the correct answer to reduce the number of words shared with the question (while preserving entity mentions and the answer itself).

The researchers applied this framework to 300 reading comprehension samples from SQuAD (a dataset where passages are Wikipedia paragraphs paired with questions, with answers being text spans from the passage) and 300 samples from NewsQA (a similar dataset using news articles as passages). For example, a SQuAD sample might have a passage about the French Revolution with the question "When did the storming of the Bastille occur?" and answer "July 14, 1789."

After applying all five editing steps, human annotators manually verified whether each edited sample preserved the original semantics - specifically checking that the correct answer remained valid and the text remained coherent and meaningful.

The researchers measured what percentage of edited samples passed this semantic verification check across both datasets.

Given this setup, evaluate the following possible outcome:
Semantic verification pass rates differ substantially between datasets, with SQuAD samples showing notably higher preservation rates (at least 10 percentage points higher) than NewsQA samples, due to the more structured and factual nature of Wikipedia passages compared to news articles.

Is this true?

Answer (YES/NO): NO